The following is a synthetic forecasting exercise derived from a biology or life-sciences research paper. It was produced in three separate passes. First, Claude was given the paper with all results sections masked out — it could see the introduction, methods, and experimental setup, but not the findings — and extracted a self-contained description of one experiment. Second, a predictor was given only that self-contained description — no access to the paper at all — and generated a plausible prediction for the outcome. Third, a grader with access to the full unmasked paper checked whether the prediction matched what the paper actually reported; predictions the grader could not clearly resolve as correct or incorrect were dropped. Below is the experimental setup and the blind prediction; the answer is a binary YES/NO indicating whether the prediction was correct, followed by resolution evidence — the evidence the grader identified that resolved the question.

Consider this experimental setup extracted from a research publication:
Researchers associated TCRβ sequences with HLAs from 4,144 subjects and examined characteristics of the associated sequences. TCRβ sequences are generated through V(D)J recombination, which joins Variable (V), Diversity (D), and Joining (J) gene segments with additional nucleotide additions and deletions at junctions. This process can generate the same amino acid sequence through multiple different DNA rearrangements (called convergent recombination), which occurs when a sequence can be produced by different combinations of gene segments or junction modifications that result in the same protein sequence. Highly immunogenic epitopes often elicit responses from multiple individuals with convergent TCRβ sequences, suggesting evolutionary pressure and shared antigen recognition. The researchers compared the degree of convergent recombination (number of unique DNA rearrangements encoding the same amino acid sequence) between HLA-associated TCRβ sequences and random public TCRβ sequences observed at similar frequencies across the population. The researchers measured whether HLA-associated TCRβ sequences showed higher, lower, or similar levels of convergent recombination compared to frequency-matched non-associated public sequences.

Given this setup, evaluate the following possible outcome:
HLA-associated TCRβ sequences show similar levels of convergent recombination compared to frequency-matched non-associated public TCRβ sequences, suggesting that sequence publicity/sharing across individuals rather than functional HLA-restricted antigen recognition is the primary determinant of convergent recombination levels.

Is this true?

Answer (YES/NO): NO